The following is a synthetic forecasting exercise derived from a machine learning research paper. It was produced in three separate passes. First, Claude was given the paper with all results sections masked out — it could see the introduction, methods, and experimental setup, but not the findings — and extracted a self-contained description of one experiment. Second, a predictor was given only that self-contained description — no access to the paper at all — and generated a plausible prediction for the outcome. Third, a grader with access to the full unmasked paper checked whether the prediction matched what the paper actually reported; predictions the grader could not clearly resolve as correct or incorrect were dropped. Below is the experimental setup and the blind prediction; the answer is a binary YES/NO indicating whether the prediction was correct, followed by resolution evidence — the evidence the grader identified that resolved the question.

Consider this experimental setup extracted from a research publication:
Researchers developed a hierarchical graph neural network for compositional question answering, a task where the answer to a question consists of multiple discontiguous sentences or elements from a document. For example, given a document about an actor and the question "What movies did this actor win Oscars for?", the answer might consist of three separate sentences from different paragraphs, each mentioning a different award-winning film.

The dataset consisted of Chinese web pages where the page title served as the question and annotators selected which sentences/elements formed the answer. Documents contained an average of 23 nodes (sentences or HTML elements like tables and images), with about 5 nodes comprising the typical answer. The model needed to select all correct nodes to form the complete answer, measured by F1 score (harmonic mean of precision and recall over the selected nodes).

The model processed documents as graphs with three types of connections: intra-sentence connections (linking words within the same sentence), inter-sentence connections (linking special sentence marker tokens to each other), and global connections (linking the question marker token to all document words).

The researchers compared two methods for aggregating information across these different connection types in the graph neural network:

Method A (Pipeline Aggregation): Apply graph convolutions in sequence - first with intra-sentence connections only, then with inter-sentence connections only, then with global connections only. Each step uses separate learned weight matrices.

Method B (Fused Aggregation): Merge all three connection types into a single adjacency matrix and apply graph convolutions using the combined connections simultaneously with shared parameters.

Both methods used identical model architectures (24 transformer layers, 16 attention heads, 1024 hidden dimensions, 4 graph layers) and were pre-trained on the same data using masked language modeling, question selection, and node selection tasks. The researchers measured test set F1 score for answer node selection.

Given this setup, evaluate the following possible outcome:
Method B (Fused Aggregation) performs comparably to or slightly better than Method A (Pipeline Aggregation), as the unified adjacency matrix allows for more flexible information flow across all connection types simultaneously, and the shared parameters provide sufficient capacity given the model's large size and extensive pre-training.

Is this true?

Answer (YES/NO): YES